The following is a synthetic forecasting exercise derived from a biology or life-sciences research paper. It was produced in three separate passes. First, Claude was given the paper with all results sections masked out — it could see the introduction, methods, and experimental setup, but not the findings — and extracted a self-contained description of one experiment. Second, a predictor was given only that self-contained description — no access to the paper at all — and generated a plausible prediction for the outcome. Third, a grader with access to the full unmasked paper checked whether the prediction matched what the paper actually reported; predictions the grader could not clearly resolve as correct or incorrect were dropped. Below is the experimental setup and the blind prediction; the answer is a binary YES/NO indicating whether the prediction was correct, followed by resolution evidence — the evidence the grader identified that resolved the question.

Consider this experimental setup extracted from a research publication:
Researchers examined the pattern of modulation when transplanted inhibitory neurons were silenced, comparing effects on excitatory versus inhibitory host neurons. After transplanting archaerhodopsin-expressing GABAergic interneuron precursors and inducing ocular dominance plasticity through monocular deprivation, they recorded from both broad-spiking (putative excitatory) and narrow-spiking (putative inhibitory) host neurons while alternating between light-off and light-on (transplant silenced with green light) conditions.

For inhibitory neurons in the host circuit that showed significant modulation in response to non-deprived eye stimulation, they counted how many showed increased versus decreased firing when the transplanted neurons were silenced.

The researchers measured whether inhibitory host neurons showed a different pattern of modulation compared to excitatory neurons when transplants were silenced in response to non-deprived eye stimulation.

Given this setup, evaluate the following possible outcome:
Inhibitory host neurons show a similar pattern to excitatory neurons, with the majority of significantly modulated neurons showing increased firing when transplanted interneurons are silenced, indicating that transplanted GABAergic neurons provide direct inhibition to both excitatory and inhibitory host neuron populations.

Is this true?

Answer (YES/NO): NO